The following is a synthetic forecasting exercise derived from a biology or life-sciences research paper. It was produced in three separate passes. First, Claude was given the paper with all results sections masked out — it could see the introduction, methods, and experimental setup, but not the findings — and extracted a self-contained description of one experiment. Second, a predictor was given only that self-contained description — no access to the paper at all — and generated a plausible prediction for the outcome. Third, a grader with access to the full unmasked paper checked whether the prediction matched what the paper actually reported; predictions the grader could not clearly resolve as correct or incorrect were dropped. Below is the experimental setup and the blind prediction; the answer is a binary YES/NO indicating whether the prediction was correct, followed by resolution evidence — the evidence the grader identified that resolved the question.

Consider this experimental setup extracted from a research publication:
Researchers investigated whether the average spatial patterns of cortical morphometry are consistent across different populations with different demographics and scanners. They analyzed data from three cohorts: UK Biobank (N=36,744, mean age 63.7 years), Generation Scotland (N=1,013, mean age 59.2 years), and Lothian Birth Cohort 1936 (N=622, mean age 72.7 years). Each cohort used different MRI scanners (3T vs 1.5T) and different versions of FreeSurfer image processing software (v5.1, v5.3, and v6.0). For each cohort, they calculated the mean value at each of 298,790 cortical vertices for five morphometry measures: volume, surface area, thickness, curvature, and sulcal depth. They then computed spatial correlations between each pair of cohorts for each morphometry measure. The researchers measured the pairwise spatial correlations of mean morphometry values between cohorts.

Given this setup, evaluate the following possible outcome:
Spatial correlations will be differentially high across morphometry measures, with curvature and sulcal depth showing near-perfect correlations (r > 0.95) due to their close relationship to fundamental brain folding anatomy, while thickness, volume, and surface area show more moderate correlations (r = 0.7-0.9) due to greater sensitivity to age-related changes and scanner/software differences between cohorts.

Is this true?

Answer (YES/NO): NO